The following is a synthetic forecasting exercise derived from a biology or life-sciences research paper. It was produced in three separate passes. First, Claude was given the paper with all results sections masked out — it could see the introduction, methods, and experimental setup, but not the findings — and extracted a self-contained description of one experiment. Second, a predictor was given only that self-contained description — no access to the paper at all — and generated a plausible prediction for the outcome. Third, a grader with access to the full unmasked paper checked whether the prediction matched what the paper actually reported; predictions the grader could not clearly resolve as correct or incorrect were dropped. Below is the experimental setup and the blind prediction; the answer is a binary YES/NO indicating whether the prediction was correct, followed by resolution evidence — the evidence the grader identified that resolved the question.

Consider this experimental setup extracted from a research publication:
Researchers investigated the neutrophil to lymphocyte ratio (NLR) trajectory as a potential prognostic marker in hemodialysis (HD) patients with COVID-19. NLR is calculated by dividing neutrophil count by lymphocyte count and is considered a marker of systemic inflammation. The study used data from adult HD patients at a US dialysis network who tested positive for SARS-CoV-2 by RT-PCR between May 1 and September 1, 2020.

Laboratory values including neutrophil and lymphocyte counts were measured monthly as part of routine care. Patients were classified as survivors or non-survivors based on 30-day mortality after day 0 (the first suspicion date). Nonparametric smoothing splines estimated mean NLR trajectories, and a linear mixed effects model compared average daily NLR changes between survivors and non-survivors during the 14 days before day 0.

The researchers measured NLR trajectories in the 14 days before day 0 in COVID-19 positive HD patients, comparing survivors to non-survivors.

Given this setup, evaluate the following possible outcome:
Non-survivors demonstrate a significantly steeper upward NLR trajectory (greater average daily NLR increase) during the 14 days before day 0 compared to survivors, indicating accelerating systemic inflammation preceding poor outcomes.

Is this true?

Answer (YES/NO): YES